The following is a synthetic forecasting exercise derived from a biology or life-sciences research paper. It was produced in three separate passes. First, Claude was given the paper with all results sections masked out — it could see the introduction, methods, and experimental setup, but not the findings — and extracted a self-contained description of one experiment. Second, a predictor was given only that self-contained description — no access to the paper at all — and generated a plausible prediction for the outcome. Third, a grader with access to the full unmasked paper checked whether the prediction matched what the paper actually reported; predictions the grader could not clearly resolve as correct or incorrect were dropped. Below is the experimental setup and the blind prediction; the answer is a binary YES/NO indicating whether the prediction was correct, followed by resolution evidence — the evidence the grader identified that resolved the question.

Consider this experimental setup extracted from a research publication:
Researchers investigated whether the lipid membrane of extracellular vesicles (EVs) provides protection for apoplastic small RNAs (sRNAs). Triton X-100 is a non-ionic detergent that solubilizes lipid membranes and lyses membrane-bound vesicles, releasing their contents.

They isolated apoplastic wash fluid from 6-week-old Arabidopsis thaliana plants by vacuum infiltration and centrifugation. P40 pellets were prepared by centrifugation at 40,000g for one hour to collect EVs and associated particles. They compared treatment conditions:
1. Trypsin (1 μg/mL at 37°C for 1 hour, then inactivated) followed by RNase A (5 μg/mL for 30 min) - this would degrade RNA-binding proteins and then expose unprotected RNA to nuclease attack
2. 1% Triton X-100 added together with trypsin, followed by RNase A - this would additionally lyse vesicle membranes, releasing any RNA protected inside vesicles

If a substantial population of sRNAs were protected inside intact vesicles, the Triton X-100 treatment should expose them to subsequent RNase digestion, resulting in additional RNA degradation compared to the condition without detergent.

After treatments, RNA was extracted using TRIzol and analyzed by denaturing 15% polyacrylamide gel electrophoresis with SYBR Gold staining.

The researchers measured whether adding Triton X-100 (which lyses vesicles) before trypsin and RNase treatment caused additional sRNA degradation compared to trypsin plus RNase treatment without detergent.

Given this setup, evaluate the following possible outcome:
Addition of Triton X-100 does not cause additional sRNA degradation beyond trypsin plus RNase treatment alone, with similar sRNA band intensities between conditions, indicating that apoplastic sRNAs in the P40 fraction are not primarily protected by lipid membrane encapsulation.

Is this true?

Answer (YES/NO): YES